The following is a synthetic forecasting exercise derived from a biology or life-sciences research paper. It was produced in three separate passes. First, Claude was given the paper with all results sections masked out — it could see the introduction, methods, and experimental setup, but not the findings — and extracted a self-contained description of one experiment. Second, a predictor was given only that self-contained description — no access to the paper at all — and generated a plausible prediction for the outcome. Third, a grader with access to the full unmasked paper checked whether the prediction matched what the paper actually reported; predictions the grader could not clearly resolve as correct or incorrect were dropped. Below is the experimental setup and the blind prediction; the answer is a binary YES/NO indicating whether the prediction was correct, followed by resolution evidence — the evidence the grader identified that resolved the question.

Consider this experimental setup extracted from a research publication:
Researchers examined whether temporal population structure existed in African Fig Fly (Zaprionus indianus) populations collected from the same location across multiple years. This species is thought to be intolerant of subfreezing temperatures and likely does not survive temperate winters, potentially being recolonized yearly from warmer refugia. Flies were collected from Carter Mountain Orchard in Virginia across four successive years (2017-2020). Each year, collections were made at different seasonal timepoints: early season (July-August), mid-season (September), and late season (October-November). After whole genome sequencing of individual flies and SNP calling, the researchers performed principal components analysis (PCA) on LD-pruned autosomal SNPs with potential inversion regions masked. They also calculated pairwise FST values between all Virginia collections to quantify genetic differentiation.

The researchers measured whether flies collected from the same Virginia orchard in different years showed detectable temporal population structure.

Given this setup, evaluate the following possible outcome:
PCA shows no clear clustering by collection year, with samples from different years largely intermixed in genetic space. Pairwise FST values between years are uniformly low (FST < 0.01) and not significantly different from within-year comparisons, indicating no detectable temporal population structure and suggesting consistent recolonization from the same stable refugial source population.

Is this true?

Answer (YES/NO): NO